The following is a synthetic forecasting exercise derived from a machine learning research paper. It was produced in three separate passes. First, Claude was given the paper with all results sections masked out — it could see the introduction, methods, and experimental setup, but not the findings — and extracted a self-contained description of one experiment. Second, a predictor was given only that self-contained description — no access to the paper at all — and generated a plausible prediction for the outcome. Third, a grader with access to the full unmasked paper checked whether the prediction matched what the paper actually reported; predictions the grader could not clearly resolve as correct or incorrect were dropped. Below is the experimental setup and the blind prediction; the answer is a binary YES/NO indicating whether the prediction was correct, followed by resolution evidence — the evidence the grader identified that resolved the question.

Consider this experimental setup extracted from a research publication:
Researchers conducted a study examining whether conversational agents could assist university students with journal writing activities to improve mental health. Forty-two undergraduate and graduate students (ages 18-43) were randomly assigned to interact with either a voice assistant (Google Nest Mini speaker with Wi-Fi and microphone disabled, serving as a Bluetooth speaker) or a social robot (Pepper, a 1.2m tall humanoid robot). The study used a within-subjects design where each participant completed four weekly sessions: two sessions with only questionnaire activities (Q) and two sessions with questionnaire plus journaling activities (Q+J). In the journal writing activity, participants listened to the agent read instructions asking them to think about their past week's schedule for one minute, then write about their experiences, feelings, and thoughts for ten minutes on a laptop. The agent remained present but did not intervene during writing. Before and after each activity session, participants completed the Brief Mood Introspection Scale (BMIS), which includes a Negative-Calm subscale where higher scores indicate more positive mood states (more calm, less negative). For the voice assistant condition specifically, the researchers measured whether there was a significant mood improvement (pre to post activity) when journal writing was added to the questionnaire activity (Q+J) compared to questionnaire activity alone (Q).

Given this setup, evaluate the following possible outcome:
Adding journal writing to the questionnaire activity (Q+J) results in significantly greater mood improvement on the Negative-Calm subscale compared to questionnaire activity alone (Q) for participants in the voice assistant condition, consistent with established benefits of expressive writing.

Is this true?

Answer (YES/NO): NO